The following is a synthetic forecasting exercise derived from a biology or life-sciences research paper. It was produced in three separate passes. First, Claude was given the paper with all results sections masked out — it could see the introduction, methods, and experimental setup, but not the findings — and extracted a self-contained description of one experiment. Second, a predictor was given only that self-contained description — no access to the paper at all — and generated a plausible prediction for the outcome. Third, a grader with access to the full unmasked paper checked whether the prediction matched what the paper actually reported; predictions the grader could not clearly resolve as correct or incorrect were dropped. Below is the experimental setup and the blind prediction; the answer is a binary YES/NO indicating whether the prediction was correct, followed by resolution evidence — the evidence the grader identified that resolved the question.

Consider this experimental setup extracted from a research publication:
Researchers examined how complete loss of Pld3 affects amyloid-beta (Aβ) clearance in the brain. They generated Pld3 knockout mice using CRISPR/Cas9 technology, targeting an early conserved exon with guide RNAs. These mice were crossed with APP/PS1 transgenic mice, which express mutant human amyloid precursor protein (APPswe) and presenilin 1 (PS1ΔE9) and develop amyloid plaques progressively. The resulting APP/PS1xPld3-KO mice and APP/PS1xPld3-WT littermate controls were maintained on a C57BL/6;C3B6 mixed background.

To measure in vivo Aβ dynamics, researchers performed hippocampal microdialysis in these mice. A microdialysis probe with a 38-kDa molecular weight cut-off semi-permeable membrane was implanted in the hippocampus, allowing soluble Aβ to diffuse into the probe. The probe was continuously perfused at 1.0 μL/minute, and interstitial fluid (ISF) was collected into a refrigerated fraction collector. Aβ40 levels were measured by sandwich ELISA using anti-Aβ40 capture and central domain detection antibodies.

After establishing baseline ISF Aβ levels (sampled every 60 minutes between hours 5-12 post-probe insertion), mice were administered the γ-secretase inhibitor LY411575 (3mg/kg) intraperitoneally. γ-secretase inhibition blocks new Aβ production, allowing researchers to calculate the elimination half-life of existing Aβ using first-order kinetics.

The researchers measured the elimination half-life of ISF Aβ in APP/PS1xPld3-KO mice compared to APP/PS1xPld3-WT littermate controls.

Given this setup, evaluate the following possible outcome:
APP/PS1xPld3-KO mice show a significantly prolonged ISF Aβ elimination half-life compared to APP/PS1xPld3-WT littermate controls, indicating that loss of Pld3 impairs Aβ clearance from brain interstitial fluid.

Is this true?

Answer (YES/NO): YES